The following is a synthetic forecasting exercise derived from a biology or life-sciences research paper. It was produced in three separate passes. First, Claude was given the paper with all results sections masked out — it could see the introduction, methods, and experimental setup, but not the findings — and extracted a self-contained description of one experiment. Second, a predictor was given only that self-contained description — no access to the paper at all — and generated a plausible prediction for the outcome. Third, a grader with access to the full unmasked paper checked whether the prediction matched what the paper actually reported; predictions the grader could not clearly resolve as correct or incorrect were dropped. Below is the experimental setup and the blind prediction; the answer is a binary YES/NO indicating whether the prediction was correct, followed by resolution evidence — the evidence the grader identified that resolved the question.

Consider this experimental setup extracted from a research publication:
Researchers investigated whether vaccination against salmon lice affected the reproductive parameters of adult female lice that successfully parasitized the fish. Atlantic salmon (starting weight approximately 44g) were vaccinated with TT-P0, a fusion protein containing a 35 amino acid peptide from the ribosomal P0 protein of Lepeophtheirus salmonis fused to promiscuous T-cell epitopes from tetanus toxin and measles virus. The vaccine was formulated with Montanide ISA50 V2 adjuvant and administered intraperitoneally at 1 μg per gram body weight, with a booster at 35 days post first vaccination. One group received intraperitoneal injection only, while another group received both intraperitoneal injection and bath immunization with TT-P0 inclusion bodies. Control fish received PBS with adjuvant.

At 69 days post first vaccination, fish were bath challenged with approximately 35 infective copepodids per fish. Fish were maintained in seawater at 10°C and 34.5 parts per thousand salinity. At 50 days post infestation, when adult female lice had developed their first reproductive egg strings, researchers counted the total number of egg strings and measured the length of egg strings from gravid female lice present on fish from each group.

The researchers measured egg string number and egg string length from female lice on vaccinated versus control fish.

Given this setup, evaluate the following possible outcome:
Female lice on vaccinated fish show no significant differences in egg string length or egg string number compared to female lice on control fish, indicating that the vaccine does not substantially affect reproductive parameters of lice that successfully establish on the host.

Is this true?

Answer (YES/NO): NO